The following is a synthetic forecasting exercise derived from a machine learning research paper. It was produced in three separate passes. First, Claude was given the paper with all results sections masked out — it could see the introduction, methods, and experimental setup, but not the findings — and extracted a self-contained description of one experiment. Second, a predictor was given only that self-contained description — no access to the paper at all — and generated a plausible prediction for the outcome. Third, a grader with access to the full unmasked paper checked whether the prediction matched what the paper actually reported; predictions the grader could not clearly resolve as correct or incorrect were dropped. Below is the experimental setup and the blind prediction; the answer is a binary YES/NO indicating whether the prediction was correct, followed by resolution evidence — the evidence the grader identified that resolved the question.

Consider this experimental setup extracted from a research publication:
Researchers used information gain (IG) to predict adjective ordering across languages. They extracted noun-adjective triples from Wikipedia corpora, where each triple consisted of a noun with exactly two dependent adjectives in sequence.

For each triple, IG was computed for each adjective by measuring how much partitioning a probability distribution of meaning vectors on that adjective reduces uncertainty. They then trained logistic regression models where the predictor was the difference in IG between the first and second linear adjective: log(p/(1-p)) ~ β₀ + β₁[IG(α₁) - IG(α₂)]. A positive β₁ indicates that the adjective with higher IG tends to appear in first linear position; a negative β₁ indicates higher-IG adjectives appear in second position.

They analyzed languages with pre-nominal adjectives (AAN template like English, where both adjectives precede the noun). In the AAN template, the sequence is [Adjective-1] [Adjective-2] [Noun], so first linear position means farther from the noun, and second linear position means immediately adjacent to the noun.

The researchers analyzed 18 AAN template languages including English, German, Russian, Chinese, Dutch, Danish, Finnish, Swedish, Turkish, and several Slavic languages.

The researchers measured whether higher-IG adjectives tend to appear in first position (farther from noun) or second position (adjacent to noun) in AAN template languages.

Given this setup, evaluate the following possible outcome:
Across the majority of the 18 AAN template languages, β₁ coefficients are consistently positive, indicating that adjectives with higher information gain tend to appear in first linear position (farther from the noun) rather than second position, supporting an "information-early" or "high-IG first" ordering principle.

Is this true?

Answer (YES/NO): YES